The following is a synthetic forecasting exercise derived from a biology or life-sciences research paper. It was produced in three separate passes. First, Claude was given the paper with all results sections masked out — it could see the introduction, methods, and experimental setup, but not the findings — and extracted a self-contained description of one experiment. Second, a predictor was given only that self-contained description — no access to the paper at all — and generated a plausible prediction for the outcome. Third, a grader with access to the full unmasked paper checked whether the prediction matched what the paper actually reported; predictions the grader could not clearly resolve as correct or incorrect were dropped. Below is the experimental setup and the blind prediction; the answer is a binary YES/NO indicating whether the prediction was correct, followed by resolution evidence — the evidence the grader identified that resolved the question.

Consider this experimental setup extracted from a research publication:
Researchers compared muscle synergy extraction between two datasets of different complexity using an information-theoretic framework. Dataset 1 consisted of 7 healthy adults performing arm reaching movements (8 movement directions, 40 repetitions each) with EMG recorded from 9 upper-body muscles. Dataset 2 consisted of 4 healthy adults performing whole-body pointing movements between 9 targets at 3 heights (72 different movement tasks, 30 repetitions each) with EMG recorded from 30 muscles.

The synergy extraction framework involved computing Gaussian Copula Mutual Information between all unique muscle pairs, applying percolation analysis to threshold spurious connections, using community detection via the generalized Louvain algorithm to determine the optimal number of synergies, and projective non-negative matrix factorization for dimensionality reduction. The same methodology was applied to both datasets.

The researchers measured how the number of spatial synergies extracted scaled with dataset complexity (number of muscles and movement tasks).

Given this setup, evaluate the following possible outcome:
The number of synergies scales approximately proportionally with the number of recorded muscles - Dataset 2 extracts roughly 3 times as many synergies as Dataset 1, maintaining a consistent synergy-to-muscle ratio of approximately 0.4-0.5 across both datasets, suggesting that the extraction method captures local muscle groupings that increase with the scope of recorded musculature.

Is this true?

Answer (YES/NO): NO